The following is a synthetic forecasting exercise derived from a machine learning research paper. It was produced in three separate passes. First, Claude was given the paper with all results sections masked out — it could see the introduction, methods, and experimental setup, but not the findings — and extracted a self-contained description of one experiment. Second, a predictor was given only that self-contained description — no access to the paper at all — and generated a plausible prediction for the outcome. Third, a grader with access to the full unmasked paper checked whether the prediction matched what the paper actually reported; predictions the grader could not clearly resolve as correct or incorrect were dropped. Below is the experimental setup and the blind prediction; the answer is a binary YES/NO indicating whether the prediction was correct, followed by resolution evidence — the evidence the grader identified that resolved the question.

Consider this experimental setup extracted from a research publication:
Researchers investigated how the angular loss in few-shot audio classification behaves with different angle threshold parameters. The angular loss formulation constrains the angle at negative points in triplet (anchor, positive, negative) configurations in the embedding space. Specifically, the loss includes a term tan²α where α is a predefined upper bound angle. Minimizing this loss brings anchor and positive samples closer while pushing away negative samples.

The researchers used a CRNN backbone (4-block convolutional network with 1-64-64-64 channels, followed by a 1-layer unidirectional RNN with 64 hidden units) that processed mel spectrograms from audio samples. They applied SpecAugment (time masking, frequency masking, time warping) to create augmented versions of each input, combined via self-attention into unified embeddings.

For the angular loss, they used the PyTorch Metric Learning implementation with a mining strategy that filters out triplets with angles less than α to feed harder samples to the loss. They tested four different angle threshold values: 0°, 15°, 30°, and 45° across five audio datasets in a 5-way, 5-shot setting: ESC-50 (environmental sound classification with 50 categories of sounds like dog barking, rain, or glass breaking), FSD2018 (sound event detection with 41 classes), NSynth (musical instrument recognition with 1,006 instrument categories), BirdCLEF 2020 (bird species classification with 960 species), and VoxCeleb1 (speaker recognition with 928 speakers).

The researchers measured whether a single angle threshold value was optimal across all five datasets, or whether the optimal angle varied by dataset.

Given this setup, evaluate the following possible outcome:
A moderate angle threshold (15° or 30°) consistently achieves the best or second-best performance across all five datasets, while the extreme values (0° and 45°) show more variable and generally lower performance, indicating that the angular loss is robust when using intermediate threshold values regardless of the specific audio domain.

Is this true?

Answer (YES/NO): NO